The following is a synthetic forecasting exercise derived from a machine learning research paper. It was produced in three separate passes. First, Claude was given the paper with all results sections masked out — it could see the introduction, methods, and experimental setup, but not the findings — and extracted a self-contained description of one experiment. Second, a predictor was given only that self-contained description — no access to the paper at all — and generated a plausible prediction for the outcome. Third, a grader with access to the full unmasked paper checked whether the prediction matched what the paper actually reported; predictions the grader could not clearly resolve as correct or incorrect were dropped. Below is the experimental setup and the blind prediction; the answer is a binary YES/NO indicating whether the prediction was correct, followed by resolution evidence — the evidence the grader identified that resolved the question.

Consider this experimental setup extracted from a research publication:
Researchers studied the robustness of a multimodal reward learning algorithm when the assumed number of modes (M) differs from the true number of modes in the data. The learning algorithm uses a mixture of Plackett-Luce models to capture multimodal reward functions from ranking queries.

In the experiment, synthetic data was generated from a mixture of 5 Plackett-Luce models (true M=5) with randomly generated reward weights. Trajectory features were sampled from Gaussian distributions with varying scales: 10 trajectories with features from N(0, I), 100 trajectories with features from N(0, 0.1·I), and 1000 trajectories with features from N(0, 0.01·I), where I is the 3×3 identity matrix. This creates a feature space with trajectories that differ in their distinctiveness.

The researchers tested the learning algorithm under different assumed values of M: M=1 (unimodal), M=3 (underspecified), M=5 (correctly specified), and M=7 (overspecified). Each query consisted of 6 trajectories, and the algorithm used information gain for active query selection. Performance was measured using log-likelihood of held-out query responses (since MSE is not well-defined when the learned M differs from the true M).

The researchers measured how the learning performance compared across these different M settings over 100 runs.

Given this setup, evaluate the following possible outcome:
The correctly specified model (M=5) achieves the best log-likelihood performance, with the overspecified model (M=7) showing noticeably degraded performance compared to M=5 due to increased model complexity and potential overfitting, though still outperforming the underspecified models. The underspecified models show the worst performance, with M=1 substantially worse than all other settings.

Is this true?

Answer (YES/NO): NO